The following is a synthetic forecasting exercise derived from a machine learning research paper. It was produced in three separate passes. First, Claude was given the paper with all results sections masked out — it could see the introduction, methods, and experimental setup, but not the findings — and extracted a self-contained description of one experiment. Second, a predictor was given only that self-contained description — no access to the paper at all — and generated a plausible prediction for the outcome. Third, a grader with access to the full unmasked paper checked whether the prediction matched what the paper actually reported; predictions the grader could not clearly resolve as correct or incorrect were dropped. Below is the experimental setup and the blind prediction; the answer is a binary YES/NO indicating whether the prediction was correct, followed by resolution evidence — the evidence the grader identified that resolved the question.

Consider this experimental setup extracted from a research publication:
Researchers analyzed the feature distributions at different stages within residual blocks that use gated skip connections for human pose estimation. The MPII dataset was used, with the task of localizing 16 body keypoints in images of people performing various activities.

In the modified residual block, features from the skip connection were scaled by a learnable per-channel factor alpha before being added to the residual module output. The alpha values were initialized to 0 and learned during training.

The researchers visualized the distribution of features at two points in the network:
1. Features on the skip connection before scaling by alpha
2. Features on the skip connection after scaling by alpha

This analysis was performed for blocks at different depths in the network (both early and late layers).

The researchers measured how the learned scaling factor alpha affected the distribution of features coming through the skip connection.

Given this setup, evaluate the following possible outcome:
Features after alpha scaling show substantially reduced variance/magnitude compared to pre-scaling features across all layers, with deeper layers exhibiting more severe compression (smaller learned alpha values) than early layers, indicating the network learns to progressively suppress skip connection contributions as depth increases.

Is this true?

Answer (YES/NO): NO